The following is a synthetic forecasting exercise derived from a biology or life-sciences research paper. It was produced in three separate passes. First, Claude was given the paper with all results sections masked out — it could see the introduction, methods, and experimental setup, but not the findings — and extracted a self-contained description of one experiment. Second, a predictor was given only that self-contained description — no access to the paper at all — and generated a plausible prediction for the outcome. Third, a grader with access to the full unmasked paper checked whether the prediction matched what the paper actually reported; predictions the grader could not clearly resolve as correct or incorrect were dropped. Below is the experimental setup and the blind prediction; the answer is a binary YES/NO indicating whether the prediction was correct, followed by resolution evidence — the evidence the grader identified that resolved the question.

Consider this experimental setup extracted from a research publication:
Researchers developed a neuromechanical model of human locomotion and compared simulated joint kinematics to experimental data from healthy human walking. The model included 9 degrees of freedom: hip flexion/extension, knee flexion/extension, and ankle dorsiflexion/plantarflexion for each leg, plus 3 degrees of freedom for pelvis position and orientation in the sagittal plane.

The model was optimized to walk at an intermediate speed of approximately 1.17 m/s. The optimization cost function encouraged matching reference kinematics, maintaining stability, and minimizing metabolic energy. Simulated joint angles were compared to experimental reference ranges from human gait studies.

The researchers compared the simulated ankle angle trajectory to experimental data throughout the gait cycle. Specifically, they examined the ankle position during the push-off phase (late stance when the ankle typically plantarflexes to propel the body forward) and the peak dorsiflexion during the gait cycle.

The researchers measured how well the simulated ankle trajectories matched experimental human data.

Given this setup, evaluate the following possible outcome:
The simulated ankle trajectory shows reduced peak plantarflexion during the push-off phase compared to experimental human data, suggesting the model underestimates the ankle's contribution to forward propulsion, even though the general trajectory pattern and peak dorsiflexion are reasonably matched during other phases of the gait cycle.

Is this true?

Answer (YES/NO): NO